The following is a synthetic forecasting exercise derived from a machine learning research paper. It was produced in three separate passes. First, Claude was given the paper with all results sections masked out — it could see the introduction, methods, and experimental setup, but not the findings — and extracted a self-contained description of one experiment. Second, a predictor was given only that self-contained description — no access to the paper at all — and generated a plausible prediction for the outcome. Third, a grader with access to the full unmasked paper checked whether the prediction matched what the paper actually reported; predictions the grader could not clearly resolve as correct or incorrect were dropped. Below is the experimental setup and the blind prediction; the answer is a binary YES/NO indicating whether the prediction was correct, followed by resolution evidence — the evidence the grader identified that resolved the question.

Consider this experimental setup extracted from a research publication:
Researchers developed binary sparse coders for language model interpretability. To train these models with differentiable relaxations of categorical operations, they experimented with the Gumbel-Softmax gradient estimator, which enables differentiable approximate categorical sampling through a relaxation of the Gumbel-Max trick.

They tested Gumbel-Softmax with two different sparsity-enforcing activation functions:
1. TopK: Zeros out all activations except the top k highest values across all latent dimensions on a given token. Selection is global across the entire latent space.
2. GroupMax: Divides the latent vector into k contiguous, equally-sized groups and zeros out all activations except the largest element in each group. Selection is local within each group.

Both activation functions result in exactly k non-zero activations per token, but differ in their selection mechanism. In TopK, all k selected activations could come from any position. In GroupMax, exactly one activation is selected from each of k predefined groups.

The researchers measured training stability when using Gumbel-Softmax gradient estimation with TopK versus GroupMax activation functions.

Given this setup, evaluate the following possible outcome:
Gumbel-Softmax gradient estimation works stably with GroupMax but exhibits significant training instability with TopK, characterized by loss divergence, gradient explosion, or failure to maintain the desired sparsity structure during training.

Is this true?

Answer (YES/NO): NO